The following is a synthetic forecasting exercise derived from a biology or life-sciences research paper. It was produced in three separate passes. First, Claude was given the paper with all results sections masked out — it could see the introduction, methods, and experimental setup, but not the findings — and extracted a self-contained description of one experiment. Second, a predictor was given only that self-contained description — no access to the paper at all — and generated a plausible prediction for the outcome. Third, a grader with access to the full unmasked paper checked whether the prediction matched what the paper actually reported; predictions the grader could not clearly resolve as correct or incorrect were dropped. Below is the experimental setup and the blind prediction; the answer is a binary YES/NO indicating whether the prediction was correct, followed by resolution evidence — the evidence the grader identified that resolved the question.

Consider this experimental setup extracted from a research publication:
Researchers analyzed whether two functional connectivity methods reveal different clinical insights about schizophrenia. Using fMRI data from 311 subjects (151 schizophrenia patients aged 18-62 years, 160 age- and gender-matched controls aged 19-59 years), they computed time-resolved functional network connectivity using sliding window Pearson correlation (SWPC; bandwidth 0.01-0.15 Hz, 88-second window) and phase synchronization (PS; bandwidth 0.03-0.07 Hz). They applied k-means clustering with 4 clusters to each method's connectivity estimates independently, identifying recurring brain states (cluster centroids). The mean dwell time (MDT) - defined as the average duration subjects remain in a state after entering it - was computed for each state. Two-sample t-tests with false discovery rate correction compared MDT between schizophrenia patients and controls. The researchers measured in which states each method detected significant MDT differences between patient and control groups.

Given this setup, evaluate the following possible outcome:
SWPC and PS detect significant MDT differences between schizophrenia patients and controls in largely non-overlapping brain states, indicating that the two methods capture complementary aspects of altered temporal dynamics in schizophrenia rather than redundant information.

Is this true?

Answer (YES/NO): YES